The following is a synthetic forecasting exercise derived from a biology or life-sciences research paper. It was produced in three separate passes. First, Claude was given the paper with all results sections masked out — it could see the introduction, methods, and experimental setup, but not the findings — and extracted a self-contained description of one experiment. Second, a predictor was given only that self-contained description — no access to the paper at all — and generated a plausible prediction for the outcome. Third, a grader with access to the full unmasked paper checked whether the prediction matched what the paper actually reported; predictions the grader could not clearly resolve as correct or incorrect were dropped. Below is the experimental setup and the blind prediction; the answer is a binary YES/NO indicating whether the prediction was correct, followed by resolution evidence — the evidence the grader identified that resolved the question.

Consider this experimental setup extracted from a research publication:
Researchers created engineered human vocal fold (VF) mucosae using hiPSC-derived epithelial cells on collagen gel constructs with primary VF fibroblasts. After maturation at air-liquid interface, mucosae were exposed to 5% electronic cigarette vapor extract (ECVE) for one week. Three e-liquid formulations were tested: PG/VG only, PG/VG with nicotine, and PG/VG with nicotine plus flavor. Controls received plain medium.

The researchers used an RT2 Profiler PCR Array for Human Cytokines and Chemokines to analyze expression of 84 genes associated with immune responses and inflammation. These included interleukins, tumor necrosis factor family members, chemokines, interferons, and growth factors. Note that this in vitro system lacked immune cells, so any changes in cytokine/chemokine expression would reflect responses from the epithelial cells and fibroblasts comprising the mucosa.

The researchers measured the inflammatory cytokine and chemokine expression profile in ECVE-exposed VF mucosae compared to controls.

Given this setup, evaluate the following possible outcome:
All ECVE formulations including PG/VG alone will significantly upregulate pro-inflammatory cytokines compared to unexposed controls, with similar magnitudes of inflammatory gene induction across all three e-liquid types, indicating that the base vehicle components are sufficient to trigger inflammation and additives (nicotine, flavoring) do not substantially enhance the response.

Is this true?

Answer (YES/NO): NO